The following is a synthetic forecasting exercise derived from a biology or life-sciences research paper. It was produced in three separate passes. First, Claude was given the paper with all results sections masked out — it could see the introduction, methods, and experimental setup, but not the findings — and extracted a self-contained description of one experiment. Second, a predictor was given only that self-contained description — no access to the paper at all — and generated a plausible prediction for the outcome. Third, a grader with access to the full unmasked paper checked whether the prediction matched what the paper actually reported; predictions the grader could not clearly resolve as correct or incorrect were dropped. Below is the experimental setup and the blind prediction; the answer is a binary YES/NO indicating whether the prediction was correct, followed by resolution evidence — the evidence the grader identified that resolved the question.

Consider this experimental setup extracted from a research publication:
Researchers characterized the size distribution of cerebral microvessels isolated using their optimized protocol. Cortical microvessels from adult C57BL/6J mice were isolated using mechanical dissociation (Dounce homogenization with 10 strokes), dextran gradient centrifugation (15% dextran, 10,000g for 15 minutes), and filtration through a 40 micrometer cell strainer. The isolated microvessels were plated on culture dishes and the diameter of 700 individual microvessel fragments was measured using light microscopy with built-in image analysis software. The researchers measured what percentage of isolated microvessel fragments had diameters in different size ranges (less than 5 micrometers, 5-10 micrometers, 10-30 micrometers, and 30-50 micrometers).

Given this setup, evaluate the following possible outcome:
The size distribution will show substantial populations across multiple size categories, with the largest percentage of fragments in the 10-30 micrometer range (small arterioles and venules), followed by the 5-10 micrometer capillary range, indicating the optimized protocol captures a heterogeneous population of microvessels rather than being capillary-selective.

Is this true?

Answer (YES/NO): NO